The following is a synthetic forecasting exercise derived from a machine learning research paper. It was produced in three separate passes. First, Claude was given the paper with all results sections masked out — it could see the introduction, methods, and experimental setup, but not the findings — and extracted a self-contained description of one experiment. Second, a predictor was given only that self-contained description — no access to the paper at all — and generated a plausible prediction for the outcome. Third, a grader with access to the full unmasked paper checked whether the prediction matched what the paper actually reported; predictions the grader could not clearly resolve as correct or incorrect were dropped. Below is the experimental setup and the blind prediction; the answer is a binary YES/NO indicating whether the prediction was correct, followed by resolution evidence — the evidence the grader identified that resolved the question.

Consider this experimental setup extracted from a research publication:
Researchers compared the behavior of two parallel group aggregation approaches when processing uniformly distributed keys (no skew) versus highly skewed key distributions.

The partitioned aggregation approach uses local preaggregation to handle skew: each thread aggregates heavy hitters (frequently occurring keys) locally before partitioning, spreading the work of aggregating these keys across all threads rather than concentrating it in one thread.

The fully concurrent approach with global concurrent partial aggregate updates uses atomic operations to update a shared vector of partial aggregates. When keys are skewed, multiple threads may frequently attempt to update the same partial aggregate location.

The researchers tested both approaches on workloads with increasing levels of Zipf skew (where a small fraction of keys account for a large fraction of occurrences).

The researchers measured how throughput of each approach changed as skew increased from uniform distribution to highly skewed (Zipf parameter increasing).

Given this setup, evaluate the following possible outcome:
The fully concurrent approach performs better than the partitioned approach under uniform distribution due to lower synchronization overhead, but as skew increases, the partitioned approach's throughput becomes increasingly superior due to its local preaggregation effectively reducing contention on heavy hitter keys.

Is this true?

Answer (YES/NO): NO